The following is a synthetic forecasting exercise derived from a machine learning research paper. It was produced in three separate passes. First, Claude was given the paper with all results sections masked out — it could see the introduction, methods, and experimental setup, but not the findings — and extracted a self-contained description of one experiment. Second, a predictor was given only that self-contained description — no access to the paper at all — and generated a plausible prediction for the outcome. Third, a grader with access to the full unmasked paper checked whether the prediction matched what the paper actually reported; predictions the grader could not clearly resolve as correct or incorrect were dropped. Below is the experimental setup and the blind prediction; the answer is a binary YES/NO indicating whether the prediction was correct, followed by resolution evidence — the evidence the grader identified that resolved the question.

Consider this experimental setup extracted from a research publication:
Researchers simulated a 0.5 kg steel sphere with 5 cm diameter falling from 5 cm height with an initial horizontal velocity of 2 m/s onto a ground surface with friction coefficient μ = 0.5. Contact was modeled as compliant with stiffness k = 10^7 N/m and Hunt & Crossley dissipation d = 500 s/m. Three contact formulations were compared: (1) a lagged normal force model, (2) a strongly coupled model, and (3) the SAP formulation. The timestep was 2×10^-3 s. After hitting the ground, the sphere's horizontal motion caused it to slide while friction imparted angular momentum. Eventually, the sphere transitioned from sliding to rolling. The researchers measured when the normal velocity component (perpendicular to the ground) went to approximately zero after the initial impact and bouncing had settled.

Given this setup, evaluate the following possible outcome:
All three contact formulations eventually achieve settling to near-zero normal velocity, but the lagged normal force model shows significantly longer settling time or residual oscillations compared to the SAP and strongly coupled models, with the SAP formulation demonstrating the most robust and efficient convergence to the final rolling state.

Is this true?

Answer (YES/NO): NO